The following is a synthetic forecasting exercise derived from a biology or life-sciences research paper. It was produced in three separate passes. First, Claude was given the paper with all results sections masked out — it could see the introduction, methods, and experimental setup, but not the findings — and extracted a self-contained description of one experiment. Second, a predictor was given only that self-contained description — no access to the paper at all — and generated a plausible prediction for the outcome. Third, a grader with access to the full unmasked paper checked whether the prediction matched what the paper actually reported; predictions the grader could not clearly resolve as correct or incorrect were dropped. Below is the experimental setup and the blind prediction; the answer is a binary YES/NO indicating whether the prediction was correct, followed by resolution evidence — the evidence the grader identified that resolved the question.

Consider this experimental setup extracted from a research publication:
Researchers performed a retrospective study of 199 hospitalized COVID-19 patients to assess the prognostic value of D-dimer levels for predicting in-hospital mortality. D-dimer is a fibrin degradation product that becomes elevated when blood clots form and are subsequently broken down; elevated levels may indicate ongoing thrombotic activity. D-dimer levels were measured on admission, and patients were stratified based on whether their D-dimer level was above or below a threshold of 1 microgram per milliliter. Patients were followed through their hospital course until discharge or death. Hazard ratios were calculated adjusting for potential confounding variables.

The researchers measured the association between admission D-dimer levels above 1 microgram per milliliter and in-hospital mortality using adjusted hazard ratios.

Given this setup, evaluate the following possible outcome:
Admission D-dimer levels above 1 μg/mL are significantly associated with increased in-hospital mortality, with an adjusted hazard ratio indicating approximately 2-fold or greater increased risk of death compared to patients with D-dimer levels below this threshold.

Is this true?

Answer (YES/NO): YES